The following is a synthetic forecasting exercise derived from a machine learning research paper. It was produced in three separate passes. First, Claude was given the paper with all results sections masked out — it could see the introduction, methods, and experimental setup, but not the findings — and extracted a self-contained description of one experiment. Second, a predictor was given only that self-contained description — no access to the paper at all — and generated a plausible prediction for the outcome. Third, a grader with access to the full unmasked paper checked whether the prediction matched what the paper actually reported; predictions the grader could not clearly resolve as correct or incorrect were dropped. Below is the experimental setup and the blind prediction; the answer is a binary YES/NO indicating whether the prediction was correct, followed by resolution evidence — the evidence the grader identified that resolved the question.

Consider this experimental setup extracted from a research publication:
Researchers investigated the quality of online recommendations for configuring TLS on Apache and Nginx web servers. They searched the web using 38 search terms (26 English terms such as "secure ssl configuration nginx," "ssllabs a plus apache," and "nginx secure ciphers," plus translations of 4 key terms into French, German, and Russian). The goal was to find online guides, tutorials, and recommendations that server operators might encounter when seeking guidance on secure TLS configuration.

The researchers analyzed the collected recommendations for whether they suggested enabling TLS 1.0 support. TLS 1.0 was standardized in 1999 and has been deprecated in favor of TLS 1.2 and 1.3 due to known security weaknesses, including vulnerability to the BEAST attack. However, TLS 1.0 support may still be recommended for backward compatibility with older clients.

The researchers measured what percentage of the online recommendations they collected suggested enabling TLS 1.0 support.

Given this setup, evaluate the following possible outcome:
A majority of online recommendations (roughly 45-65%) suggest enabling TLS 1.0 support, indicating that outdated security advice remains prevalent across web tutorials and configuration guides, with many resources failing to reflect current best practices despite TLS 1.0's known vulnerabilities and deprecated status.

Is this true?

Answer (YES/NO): NO